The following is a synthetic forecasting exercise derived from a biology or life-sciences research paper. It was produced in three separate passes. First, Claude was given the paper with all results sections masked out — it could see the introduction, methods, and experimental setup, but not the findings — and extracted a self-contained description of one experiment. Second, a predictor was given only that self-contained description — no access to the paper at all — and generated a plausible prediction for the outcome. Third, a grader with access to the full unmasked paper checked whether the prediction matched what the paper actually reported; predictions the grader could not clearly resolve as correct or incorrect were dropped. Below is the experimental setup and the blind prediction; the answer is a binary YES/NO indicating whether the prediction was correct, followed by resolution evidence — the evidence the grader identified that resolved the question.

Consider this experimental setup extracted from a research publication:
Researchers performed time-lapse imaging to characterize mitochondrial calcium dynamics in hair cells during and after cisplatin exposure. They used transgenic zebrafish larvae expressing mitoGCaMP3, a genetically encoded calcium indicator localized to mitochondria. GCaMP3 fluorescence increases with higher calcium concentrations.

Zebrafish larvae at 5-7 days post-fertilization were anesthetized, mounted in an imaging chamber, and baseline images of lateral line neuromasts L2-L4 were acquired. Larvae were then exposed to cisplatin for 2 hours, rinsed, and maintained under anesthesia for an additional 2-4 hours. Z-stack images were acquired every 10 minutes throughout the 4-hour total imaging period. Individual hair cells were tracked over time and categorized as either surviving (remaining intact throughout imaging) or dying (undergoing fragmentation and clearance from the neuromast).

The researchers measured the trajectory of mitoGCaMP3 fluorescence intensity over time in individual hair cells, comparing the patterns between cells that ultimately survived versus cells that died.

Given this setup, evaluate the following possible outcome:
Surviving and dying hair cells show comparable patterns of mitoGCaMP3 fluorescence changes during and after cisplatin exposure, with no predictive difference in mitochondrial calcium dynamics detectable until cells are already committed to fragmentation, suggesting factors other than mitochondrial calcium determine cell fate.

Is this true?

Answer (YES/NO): NO